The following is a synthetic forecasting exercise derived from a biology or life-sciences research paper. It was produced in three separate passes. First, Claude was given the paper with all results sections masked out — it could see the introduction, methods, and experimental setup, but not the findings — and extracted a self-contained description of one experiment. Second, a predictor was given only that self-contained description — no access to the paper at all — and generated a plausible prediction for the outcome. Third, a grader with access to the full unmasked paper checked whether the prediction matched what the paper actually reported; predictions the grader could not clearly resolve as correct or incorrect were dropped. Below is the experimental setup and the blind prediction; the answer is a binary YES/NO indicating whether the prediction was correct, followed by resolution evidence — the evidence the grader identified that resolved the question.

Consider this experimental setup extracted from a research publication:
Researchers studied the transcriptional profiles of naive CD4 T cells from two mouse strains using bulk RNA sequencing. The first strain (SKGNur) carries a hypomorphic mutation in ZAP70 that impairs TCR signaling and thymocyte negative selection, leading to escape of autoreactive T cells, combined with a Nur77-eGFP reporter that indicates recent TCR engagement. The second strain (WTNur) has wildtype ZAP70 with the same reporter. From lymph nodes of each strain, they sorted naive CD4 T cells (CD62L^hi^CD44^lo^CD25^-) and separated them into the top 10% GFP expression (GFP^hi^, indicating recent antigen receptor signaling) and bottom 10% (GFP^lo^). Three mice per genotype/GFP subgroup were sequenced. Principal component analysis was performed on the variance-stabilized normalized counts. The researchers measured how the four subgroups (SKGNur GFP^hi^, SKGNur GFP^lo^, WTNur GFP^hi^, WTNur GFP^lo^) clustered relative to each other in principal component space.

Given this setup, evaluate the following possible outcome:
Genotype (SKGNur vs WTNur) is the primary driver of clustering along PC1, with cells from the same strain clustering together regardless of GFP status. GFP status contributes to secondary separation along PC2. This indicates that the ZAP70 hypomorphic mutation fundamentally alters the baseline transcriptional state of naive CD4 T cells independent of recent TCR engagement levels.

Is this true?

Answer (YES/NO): NO